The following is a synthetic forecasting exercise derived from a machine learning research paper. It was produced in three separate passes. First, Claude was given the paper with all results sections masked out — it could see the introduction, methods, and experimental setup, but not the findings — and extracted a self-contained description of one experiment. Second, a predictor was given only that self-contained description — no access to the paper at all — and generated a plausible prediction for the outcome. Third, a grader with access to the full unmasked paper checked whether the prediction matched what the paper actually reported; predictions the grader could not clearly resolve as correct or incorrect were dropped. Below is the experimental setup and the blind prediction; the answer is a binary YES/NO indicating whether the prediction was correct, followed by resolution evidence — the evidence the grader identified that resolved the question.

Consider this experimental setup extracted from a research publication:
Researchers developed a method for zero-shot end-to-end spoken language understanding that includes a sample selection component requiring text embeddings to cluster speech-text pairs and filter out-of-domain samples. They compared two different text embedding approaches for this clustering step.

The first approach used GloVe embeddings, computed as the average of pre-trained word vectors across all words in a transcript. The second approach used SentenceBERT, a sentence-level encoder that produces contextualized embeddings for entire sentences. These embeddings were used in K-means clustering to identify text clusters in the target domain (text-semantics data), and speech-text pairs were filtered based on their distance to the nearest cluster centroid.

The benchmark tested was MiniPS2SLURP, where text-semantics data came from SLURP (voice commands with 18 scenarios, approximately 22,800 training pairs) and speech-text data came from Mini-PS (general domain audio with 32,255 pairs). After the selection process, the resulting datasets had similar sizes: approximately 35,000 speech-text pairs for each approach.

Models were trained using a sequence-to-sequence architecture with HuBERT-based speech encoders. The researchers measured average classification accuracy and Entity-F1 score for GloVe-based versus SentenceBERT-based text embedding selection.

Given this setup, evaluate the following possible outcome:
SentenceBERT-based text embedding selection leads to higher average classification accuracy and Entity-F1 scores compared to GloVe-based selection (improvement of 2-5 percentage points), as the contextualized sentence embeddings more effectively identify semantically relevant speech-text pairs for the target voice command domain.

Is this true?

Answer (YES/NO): NO